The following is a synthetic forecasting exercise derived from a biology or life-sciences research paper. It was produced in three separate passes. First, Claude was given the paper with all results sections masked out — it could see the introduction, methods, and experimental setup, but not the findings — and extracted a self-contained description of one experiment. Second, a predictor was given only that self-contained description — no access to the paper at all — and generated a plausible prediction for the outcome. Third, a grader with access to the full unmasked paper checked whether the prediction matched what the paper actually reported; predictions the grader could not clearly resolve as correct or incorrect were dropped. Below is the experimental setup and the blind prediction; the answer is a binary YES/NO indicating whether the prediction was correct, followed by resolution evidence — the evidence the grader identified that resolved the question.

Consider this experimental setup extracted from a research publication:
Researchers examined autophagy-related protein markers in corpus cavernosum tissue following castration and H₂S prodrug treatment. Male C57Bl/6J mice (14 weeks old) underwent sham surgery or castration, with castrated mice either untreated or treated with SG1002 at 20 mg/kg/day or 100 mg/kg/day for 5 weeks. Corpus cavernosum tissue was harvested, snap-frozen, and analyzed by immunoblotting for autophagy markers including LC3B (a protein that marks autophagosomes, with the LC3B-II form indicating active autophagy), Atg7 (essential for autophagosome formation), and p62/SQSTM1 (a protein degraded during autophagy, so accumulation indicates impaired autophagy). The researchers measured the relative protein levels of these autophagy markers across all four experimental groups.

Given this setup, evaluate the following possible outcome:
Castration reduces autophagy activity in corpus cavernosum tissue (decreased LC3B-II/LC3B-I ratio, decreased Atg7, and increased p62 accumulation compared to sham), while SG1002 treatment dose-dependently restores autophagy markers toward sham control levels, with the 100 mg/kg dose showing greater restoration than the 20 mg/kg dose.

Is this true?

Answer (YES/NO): NO